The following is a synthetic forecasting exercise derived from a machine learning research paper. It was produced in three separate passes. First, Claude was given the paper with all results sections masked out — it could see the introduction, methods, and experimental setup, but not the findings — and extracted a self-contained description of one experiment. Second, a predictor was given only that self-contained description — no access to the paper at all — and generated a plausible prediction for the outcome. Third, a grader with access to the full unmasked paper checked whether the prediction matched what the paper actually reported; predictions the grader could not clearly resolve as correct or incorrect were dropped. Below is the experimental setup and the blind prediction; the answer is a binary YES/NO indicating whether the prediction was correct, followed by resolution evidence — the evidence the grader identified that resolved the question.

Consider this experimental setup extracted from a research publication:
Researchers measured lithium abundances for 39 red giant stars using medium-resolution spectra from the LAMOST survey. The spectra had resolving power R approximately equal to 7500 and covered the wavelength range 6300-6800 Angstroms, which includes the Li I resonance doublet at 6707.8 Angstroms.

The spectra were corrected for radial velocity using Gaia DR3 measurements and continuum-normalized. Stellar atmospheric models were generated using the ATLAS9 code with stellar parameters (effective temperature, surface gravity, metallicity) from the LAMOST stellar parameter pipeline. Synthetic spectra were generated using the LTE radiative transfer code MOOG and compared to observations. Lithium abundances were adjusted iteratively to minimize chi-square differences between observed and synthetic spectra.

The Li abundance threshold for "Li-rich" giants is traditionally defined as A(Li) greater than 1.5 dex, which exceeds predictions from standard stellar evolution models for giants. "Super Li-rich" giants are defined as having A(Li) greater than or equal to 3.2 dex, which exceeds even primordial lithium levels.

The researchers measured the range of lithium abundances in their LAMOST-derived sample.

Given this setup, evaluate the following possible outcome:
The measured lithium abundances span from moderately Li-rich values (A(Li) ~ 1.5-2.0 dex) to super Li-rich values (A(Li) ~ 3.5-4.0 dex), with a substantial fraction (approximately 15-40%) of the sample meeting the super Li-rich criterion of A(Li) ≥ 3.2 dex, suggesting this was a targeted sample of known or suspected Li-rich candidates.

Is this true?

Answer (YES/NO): NO